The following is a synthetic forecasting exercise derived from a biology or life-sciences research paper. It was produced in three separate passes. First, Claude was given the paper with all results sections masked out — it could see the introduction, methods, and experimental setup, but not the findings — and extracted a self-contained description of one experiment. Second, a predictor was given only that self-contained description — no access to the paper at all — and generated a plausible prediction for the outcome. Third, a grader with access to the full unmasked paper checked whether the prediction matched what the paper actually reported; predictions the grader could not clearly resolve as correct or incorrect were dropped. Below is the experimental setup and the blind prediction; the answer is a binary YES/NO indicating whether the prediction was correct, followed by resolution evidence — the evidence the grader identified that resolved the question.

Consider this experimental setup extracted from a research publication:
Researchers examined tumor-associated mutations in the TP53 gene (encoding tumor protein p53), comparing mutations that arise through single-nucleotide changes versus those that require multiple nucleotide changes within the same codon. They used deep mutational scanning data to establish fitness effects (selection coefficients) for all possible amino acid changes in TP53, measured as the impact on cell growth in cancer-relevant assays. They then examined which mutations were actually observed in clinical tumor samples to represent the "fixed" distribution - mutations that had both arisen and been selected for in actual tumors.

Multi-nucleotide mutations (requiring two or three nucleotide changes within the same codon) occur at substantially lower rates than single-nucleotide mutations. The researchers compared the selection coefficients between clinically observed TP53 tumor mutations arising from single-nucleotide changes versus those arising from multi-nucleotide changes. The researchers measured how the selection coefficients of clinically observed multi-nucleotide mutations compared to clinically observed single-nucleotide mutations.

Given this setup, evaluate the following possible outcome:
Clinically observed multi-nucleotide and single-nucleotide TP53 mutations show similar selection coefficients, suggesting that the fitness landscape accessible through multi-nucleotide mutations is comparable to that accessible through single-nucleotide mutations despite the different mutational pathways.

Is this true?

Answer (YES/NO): NO